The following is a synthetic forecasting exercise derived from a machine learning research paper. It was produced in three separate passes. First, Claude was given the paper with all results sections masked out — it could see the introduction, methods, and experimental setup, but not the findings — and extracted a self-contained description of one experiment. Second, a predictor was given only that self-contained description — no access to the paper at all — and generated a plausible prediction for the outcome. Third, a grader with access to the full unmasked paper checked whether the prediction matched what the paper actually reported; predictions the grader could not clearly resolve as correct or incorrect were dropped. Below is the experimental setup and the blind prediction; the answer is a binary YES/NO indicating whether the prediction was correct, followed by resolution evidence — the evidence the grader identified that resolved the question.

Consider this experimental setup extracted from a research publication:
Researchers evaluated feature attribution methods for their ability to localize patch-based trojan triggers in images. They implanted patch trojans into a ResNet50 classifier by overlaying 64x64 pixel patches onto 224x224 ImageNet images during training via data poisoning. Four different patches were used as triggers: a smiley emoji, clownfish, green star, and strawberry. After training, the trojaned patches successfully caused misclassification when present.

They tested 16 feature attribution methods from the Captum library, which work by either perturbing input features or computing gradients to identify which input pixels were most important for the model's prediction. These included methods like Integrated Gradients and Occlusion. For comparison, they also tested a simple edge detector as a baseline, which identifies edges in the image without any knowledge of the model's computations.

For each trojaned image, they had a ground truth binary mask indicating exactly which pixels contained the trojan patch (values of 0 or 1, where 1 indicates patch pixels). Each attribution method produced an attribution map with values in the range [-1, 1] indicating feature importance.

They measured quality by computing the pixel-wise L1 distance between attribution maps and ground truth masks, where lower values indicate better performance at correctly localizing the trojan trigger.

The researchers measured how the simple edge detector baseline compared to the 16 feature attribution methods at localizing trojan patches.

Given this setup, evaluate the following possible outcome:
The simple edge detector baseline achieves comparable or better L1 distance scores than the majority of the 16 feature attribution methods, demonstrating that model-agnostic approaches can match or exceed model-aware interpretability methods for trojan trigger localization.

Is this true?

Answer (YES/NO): NO